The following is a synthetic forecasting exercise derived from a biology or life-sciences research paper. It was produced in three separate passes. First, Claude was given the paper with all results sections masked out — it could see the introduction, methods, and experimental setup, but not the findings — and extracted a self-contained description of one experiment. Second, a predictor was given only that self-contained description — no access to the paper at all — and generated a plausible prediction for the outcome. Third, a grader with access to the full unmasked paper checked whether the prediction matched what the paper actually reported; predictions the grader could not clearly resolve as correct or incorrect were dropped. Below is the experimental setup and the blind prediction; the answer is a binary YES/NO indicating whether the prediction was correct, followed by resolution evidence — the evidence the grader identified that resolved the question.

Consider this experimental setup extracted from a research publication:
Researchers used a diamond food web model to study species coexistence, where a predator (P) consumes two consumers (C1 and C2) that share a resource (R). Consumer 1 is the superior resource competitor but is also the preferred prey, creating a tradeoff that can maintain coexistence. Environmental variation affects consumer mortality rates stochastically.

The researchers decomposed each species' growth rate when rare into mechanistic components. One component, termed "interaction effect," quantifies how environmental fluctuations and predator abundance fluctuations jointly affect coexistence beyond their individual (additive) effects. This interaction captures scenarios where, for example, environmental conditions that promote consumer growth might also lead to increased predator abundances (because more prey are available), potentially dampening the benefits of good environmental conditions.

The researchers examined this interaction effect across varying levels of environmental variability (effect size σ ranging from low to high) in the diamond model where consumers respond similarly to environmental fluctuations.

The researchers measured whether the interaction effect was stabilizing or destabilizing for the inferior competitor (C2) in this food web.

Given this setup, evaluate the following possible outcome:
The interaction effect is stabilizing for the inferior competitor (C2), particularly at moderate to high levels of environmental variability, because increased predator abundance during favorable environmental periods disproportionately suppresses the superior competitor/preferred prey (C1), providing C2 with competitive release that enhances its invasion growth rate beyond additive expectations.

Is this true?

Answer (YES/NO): NO